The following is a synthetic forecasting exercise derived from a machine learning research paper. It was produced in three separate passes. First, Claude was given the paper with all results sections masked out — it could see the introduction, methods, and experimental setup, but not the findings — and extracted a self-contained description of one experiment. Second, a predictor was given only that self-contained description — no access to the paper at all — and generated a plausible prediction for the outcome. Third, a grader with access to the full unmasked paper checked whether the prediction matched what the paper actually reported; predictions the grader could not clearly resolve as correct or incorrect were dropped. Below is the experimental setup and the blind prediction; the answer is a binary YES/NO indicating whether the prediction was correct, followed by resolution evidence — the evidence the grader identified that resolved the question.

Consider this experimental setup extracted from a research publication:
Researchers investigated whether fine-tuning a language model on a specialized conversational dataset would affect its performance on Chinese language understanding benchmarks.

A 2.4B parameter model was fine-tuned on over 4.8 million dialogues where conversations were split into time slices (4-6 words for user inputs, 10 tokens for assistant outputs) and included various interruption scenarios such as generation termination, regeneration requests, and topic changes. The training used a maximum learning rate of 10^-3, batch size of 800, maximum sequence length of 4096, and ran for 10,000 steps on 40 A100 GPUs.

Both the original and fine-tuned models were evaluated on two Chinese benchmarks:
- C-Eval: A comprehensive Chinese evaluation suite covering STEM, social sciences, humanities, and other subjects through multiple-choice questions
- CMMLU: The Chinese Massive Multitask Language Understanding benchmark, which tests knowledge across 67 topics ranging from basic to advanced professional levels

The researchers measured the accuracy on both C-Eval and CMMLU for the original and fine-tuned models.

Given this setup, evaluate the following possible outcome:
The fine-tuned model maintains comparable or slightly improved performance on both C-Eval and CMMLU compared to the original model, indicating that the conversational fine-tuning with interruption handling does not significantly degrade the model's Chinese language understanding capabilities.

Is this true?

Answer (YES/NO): NO